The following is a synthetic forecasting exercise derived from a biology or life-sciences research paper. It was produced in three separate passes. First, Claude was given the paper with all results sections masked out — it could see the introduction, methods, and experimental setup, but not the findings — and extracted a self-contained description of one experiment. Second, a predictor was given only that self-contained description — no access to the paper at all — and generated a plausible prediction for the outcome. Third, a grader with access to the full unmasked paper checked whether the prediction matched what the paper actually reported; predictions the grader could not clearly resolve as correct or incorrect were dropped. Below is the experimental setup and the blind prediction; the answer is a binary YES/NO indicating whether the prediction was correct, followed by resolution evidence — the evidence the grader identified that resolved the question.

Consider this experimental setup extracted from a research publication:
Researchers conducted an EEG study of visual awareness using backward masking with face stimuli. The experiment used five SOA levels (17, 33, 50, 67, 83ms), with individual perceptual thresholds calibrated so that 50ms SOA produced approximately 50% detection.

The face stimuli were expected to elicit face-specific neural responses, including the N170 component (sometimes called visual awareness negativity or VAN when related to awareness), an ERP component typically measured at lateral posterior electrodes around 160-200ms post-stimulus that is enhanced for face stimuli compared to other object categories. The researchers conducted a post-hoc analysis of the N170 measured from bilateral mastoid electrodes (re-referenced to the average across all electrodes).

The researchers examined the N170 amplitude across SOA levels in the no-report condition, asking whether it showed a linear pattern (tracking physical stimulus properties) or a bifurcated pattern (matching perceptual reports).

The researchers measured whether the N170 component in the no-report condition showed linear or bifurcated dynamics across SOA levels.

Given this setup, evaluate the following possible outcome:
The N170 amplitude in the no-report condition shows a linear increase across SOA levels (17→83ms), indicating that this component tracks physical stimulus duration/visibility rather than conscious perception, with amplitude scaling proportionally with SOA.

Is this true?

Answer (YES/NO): NO